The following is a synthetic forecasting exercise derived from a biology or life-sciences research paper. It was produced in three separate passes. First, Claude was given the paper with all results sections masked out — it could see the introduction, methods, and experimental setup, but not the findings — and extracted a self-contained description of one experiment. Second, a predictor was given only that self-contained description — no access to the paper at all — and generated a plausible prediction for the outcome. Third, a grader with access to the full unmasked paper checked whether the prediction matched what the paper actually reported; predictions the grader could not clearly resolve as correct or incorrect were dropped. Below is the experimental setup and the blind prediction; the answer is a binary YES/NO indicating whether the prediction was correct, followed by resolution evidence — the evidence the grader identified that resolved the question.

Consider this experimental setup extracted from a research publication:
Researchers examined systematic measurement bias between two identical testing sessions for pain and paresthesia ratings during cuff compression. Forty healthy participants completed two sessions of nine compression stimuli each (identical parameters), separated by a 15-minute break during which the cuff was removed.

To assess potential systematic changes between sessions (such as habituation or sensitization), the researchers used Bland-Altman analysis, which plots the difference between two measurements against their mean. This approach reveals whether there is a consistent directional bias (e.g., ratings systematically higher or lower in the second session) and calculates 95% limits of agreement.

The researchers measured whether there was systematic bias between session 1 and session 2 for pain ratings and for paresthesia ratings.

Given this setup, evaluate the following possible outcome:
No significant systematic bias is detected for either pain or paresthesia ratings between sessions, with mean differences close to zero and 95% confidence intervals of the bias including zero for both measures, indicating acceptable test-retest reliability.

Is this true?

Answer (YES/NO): YES